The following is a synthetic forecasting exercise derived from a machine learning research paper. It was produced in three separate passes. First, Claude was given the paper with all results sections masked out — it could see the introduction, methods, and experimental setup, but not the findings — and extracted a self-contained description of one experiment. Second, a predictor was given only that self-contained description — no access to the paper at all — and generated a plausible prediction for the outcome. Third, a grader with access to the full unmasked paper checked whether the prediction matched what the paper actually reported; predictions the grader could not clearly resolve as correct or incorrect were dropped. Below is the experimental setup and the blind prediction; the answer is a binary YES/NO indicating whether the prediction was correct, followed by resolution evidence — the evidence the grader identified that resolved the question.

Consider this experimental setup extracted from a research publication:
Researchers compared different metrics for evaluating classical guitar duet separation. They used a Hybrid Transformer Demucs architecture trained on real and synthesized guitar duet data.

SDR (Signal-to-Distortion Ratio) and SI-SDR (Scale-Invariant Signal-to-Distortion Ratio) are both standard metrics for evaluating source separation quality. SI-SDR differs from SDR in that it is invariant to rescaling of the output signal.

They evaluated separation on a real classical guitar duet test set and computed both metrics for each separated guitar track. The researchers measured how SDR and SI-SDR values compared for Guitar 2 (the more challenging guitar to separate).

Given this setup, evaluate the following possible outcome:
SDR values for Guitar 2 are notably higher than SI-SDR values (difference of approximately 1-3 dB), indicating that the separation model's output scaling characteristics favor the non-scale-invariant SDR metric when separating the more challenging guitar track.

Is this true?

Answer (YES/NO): NO